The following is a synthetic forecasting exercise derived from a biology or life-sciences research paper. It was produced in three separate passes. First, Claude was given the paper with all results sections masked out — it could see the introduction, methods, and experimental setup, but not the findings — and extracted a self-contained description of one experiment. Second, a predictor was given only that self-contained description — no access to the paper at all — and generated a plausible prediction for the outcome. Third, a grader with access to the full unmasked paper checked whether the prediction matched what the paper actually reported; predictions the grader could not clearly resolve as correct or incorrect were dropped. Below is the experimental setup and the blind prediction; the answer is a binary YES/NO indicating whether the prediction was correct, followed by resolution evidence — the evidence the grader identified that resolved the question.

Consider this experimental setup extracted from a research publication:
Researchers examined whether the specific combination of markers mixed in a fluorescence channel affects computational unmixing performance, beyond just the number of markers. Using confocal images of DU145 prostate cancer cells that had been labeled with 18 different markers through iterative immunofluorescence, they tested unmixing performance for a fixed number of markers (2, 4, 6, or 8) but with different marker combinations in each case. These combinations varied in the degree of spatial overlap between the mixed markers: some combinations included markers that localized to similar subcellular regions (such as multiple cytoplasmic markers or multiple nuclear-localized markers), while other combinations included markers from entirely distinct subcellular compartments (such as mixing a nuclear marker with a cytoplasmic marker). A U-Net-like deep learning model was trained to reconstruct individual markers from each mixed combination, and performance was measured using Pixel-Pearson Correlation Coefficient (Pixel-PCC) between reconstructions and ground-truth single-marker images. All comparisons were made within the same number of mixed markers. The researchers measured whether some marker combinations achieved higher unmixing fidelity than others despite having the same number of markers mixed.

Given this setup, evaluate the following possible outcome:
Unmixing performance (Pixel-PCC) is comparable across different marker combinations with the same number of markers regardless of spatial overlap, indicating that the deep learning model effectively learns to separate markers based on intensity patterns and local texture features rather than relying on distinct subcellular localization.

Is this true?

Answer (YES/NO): NO